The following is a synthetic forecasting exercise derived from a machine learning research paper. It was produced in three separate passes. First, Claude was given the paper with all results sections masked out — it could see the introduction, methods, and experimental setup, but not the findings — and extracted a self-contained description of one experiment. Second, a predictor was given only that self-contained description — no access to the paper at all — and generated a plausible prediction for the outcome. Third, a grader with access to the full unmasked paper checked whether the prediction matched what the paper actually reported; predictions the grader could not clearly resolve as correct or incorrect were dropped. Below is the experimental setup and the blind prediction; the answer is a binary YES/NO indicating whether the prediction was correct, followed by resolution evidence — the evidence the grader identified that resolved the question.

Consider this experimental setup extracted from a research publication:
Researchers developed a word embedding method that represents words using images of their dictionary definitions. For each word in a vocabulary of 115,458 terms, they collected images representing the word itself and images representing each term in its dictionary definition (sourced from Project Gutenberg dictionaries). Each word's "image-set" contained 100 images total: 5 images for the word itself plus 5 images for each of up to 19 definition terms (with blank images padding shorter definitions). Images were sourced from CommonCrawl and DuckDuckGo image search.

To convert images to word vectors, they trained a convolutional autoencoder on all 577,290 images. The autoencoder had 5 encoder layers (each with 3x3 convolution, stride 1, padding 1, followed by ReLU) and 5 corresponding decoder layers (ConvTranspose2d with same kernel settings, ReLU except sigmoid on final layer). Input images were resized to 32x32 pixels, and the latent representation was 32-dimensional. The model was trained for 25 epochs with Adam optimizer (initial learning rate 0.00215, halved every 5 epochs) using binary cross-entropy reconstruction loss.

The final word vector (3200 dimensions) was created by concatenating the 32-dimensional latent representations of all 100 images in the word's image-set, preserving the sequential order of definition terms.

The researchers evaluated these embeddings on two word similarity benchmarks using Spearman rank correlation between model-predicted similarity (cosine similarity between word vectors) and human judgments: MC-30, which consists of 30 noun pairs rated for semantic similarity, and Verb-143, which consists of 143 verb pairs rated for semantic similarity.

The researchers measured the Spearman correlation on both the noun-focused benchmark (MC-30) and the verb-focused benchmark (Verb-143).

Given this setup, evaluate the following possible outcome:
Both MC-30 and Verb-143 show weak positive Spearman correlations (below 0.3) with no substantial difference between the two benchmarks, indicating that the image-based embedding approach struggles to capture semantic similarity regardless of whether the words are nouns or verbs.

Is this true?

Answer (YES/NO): NO